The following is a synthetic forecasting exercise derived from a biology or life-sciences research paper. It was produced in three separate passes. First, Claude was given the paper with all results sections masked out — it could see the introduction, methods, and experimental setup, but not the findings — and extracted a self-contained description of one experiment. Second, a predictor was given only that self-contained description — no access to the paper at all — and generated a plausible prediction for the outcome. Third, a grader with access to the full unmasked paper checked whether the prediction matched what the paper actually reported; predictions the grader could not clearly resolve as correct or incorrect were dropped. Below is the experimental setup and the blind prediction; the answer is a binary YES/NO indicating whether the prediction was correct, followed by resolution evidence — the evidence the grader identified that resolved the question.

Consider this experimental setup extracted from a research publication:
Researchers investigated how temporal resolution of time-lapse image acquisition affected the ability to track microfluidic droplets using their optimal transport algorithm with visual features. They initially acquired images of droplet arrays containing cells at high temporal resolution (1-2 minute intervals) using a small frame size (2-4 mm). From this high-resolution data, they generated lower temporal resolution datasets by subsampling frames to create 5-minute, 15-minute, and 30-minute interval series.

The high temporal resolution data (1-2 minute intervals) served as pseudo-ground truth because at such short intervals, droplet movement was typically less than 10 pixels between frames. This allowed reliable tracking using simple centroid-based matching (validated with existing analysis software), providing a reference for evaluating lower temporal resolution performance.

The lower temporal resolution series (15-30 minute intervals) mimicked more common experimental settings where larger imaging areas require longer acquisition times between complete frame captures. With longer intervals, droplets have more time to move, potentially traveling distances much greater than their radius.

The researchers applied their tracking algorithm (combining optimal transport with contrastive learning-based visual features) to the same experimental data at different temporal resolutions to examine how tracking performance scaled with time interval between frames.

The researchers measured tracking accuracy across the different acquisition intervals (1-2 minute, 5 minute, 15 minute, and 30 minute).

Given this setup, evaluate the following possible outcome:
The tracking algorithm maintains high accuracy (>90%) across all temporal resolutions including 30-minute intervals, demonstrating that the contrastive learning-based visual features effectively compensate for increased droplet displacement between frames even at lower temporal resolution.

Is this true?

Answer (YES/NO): NO